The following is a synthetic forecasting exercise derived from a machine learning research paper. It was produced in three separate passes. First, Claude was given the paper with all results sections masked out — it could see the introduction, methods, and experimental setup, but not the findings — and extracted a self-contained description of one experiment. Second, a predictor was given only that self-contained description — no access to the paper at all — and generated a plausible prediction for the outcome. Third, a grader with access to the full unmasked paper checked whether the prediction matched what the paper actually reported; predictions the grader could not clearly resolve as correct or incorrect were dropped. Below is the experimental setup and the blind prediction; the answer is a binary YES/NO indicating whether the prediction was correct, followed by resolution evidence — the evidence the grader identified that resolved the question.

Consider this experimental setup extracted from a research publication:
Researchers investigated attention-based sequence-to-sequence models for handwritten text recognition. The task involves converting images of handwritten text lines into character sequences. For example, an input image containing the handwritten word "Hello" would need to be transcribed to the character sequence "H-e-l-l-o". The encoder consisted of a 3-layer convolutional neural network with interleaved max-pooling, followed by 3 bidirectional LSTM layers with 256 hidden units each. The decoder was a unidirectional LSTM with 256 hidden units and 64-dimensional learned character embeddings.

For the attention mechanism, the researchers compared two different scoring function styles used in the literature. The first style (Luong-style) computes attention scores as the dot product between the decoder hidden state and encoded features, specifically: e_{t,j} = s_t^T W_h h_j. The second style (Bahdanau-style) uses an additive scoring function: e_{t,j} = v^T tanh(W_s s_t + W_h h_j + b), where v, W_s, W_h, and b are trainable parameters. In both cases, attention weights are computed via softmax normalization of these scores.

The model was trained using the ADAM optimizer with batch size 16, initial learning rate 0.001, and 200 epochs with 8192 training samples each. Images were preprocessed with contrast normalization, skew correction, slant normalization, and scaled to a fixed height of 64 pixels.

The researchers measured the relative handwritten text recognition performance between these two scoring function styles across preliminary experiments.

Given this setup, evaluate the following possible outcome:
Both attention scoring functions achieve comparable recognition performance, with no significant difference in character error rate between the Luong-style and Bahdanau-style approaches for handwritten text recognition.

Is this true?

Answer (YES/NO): NO